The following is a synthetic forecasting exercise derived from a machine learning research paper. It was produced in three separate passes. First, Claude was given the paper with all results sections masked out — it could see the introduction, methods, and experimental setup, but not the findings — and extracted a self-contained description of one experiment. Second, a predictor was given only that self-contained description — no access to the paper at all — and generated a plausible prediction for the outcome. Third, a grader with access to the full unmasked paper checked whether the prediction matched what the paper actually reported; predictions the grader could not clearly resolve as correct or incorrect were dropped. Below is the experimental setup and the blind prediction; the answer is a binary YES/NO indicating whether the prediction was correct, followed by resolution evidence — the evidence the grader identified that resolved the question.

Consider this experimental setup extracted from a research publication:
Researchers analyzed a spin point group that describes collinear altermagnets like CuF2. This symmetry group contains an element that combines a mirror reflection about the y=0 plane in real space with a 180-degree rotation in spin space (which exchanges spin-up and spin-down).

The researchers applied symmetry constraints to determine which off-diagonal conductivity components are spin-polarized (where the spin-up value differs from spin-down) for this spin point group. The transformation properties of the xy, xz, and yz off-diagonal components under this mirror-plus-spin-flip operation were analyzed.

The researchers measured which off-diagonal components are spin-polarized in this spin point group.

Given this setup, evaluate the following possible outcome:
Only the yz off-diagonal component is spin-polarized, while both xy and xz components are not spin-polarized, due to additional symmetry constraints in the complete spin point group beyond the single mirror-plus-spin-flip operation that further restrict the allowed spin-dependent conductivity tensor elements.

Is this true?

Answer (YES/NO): NO